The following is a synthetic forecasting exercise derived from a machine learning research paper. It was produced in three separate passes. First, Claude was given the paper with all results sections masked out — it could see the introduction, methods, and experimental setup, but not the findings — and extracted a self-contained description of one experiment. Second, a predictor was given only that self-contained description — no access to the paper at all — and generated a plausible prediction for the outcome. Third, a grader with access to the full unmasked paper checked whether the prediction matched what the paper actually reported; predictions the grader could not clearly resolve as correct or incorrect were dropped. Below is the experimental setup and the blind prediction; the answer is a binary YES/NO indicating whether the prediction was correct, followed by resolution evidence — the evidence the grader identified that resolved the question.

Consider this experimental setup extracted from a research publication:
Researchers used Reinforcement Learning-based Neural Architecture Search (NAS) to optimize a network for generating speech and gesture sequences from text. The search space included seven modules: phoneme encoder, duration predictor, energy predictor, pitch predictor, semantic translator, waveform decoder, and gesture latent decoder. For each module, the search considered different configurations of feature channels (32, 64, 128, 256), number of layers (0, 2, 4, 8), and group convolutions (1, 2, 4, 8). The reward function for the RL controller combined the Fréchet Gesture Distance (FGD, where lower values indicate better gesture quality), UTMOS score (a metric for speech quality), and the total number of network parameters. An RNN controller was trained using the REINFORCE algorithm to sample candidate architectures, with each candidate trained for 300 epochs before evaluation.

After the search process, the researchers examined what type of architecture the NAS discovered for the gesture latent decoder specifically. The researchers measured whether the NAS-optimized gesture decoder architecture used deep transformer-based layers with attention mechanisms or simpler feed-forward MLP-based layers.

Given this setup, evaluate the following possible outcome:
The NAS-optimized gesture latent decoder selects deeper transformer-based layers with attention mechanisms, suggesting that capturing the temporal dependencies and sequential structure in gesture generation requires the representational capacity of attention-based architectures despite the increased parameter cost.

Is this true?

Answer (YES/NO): NO